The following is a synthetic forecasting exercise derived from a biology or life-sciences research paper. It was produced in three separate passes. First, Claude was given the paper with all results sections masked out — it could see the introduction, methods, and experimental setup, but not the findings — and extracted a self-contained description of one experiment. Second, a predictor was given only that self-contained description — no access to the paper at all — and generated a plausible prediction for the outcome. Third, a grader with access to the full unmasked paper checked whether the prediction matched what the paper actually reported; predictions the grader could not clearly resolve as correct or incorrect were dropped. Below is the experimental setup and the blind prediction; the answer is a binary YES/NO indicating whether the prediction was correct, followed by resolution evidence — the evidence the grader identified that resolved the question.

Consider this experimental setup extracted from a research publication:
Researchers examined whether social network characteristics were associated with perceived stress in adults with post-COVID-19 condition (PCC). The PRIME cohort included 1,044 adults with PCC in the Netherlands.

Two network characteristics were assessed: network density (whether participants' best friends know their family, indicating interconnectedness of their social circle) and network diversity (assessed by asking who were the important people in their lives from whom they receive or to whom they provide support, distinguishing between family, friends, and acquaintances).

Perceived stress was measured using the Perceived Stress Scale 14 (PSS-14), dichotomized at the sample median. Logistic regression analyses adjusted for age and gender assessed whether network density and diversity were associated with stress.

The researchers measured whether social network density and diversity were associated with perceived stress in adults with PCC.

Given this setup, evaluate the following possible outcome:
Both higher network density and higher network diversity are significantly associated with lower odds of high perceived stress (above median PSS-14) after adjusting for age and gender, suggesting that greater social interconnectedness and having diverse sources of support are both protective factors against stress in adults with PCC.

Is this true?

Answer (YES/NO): YES